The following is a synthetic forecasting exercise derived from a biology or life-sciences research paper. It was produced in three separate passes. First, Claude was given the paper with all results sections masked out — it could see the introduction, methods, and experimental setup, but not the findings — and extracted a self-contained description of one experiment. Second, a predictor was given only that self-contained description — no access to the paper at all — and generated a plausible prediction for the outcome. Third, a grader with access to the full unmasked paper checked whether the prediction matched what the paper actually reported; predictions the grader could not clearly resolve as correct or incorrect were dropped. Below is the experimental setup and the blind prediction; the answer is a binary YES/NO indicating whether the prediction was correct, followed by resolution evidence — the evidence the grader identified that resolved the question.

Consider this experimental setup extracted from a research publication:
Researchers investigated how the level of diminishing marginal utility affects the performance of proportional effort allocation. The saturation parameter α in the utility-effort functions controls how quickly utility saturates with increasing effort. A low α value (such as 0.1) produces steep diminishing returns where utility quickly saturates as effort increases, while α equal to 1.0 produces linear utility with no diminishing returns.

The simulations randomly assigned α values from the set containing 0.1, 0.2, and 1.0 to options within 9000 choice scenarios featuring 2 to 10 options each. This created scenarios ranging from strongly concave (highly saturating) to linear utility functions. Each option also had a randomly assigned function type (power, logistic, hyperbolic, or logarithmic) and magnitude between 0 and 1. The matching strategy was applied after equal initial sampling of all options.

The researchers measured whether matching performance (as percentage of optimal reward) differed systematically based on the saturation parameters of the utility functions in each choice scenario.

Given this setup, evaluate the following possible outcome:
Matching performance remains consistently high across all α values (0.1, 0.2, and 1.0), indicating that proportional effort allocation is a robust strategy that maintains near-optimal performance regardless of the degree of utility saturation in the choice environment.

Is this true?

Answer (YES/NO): NO